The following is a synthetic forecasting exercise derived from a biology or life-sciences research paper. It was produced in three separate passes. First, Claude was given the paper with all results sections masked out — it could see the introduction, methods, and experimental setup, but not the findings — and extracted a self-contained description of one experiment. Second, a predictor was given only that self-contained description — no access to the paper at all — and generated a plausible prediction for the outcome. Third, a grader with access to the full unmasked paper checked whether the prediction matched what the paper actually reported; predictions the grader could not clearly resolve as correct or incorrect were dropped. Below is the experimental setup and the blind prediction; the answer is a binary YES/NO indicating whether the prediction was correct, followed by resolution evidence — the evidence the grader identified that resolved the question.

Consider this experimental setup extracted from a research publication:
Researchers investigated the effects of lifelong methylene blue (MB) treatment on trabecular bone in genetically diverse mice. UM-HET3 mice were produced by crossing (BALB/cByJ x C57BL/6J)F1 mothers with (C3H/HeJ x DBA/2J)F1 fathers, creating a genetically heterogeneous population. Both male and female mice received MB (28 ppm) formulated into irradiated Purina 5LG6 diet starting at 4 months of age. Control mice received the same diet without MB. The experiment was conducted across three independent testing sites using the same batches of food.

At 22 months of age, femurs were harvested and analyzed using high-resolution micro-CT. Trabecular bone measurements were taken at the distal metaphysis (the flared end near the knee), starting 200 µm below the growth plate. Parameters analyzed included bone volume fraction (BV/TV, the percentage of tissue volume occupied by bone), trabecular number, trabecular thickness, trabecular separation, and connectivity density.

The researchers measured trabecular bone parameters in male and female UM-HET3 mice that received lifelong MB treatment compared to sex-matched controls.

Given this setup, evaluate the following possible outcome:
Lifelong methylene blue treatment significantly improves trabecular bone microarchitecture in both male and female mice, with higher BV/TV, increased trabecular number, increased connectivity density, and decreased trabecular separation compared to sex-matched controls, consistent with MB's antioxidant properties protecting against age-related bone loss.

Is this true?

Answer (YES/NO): NO